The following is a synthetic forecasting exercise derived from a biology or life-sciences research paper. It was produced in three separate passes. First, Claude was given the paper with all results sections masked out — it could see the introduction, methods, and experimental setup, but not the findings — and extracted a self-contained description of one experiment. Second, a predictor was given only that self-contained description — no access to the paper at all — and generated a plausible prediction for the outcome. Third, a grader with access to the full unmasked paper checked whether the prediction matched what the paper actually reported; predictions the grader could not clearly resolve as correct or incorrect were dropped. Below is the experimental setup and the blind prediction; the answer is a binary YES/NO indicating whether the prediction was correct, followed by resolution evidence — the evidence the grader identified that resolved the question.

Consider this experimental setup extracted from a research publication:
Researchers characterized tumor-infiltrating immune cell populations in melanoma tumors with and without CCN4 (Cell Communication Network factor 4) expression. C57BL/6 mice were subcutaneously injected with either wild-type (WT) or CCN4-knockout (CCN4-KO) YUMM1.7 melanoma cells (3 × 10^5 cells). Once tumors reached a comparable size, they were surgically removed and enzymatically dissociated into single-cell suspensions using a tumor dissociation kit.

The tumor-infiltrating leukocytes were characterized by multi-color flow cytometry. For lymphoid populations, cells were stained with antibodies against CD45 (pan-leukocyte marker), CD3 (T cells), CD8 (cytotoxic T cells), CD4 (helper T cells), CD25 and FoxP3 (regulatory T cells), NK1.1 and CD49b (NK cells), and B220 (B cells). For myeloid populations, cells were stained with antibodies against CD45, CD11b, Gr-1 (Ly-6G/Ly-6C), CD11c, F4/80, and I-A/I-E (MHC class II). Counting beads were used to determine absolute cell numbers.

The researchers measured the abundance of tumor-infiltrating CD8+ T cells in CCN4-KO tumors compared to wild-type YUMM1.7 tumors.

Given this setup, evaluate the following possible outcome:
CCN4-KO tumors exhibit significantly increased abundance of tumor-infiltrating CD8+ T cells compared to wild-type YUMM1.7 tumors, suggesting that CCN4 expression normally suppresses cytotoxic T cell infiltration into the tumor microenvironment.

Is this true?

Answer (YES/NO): YES